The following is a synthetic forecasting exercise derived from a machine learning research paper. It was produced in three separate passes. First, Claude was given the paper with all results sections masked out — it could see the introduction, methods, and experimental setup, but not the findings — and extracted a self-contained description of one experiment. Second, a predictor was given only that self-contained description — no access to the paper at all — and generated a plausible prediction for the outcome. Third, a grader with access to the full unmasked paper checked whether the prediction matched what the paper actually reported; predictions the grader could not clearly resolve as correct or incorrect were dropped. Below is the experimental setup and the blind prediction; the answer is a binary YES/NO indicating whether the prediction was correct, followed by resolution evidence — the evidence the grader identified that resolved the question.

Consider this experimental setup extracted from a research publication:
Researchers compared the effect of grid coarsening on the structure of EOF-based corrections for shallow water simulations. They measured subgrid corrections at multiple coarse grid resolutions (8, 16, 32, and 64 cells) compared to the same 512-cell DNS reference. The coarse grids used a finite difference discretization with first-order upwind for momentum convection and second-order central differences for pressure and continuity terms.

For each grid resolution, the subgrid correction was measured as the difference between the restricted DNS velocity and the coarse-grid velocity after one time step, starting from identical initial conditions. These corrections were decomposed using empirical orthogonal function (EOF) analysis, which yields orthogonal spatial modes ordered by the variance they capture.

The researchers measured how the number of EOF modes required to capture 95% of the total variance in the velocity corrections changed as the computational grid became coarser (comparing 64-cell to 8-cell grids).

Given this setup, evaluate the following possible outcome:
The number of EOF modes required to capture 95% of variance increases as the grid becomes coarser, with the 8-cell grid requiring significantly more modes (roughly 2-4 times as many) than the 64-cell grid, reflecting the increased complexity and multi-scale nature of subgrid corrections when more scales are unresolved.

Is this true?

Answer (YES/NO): NO